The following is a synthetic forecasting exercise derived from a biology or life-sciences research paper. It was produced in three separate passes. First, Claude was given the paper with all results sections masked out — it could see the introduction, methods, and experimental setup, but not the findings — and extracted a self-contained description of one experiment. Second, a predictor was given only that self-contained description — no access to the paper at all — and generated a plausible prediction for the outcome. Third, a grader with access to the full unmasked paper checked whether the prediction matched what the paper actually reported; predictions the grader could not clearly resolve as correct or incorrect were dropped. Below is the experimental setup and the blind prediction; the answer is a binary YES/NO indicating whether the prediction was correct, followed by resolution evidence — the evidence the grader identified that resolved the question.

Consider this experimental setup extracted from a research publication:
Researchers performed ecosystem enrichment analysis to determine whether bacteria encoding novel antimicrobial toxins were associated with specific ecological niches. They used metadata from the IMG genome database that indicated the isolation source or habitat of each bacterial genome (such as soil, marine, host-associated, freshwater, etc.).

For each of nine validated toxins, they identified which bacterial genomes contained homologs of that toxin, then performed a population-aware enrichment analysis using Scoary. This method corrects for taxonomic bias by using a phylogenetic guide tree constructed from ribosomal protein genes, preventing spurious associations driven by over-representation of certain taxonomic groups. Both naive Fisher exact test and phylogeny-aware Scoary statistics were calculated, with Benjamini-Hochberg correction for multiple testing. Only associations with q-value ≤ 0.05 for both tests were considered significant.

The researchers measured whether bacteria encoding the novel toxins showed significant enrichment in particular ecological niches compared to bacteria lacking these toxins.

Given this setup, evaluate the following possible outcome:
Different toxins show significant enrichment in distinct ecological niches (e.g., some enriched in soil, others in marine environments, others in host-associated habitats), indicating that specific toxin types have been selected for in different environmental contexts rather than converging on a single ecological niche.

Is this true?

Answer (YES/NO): YES